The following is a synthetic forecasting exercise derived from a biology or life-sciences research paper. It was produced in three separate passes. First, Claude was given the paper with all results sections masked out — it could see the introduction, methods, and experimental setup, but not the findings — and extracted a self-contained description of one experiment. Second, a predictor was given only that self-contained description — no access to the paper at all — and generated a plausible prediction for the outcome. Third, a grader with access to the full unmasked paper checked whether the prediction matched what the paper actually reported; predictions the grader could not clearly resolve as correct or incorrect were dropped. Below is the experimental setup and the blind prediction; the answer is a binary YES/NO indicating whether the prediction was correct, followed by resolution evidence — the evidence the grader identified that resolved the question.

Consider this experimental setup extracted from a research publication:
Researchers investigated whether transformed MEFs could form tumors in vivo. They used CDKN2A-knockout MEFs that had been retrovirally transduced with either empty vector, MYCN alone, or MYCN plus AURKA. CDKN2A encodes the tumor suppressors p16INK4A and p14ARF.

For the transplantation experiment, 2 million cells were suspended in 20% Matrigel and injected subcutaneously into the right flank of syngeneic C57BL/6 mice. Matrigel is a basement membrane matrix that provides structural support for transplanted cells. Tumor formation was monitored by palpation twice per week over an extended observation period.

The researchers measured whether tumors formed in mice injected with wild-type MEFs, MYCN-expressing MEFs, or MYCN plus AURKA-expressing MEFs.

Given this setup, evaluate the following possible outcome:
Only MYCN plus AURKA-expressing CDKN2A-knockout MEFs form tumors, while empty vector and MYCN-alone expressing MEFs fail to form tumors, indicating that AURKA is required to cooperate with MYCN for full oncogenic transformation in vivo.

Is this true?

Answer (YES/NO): NO